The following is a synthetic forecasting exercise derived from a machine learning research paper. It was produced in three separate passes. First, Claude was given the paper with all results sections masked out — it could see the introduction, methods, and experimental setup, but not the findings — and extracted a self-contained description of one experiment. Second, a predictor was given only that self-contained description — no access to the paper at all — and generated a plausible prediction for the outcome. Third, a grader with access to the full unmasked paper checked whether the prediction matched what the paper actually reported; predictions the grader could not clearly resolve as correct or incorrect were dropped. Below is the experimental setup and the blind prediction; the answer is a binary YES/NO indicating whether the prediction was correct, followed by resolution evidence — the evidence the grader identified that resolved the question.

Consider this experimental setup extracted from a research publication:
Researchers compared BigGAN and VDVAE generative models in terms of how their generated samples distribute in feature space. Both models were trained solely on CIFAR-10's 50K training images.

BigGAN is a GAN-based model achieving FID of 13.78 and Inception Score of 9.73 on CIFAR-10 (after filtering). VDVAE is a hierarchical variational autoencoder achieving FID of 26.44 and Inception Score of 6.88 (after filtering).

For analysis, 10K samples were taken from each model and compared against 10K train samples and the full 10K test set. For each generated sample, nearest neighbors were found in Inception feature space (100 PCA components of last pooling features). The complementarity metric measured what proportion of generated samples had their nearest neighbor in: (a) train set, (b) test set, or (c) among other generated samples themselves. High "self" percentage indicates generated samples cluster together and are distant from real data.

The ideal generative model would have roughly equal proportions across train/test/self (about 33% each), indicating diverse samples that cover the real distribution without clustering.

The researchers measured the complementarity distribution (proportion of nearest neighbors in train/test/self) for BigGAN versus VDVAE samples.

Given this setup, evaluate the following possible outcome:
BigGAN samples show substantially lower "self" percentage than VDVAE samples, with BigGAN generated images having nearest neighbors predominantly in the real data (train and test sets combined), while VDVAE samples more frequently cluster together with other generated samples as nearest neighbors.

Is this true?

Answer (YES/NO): NO